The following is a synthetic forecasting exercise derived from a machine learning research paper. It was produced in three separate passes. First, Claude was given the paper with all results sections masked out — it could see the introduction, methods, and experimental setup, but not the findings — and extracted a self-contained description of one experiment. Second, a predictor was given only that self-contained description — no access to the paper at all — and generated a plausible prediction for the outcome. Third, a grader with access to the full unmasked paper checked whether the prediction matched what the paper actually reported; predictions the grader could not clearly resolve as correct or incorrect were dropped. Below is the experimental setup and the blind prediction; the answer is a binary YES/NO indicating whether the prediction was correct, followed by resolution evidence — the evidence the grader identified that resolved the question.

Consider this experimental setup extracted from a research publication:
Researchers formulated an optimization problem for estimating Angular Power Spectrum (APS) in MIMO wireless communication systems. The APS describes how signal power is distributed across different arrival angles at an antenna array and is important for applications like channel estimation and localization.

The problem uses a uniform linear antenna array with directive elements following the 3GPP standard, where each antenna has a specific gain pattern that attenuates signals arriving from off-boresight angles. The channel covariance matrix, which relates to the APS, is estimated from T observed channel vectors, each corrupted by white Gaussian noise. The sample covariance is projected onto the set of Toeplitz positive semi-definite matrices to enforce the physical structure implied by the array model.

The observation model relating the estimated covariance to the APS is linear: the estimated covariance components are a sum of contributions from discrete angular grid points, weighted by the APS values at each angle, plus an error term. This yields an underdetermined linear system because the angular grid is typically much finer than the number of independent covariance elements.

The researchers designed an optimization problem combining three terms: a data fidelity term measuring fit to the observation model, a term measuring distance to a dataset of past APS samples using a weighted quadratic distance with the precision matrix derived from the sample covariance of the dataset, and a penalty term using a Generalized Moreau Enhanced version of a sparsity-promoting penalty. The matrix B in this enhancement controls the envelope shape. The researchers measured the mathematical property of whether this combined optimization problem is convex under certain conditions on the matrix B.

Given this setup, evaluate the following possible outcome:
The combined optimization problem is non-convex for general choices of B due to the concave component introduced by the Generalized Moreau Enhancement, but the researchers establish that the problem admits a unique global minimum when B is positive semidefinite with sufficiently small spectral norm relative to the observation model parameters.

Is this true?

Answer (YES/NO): NO